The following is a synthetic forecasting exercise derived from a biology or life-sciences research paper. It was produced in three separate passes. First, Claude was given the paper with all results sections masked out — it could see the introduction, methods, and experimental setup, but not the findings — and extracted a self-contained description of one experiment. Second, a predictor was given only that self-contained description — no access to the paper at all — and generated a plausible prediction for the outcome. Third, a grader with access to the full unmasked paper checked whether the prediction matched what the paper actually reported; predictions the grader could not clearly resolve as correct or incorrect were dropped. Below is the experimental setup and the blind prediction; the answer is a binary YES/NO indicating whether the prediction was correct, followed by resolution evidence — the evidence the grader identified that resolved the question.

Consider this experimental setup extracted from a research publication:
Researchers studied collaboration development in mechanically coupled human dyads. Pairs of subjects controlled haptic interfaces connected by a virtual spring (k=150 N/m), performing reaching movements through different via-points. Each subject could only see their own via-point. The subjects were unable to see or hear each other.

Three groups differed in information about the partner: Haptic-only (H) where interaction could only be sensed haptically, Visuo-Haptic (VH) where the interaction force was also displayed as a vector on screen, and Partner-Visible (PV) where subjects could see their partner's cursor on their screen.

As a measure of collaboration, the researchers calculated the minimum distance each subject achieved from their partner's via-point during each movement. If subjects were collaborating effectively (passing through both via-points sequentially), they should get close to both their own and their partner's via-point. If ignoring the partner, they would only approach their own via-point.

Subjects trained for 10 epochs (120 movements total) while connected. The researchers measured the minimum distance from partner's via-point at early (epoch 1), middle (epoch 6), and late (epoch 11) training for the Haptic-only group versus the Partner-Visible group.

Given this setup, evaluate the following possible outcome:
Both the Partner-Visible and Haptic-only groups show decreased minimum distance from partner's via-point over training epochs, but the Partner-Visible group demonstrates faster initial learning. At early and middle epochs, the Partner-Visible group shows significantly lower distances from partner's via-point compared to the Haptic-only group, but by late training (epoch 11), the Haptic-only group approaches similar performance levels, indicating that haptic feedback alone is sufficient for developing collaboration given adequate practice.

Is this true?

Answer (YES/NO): NO